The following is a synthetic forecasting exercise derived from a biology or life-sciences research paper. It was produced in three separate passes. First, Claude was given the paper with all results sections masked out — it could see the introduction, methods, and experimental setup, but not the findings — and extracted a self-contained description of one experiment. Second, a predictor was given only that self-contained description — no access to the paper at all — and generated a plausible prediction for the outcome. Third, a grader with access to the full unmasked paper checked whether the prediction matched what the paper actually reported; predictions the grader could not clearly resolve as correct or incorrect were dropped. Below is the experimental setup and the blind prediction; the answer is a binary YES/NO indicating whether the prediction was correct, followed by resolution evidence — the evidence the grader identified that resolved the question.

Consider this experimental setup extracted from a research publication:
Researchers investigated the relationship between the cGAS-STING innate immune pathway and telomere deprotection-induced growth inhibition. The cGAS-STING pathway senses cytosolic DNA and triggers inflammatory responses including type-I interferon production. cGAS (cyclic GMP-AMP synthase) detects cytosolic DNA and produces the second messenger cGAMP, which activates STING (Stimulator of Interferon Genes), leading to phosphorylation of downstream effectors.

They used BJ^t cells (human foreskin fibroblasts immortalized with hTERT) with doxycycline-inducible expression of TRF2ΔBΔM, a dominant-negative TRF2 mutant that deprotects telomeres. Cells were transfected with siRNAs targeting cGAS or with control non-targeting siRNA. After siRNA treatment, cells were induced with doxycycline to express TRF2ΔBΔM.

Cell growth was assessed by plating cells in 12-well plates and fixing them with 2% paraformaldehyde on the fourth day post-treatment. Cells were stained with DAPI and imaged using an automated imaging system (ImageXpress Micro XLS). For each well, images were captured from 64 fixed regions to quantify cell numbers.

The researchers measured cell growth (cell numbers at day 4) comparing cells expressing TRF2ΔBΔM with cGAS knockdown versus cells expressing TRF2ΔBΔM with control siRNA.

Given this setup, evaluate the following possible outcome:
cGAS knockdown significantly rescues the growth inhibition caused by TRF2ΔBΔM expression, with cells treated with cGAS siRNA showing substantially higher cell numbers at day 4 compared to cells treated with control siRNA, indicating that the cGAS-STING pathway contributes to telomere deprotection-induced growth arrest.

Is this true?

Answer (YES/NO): NO